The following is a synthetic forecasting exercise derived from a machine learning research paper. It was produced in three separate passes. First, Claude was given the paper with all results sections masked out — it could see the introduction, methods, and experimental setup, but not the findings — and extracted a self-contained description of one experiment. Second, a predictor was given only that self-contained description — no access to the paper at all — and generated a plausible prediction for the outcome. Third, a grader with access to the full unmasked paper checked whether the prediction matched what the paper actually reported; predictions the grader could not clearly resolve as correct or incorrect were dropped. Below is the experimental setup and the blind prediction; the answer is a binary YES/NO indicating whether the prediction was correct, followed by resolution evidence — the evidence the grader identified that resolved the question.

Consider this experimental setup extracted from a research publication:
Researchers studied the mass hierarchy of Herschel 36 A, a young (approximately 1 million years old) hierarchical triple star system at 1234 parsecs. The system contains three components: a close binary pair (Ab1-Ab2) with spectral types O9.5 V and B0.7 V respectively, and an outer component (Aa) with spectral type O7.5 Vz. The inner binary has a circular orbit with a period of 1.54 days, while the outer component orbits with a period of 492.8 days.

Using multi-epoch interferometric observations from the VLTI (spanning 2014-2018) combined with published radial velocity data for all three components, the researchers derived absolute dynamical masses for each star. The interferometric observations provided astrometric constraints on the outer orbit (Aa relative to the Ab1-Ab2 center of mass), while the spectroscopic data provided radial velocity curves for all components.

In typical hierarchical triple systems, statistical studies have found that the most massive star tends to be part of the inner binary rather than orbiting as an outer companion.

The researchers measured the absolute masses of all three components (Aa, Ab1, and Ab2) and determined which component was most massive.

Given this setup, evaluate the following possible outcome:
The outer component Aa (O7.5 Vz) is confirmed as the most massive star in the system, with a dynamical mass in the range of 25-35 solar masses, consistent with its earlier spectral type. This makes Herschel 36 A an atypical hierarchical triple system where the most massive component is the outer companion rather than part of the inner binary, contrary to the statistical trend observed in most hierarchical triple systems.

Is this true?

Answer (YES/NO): NO